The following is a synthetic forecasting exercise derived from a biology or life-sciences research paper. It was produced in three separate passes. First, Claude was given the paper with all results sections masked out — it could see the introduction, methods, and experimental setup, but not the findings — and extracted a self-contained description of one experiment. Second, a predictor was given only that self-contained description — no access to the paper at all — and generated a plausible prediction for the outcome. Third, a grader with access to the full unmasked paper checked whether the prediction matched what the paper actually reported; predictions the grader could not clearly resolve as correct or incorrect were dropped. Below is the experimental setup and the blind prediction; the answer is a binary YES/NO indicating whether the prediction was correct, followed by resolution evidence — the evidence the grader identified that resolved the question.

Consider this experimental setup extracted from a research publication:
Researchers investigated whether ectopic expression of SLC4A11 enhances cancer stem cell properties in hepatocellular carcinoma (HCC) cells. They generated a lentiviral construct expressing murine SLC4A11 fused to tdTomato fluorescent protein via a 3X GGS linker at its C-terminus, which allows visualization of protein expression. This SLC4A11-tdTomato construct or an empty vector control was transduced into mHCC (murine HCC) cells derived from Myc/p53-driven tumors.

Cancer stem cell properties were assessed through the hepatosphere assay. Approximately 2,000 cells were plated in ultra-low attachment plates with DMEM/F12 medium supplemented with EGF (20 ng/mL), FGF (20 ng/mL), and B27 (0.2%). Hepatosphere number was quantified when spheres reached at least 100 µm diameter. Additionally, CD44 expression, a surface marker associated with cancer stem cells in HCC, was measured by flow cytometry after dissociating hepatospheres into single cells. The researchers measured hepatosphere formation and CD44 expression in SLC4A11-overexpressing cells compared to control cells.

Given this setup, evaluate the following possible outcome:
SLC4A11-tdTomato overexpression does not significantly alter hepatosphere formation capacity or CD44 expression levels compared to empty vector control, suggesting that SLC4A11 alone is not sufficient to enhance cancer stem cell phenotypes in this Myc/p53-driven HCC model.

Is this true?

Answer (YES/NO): NO